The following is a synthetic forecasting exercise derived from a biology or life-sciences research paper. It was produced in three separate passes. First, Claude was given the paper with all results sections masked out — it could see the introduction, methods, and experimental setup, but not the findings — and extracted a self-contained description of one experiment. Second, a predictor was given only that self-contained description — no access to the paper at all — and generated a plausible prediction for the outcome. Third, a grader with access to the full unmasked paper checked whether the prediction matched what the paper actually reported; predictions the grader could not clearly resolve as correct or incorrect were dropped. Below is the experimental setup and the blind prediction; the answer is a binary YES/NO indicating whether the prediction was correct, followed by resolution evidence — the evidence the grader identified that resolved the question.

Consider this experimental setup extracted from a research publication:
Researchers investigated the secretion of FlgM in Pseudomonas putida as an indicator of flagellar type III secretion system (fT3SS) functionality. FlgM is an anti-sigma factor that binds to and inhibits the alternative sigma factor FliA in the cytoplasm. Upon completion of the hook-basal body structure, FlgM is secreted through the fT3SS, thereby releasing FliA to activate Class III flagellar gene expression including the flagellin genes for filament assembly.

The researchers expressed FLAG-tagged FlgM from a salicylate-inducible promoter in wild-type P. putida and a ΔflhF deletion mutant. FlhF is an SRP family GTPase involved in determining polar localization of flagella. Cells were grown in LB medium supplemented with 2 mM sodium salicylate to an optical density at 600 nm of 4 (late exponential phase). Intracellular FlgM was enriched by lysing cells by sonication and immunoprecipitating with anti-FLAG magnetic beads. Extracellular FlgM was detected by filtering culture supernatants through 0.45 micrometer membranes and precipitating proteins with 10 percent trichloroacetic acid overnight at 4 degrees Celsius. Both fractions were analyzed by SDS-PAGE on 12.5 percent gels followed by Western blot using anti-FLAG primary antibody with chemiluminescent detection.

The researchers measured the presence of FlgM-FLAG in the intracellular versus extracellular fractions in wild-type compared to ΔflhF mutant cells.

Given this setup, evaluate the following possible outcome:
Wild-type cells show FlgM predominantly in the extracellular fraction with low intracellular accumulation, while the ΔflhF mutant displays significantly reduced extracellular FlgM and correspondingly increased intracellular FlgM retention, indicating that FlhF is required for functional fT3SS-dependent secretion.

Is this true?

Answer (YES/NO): NO